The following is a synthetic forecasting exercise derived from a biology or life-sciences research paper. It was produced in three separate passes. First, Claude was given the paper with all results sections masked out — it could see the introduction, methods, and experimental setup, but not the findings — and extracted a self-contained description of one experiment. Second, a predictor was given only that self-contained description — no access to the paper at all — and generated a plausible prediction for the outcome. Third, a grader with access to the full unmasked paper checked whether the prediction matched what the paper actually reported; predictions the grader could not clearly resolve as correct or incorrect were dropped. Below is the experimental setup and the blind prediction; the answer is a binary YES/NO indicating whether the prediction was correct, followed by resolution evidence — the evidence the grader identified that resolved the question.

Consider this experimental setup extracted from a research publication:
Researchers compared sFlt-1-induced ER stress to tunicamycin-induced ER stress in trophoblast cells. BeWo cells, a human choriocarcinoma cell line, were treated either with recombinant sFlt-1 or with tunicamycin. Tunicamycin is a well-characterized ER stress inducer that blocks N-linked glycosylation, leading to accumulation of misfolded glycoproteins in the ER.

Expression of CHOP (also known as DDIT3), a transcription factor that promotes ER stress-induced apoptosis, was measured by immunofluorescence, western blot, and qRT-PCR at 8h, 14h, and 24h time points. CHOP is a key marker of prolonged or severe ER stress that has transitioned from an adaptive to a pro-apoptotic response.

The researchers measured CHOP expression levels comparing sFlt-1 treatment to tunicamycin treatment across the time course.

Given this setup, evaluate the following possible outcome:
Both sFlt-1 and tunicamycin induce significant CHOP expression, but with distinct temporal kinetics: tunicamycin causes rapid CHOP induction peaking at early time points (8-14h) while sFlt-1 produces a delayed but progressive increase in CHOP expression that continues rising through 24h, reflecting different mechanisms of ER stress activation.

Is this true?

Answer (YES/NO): NO